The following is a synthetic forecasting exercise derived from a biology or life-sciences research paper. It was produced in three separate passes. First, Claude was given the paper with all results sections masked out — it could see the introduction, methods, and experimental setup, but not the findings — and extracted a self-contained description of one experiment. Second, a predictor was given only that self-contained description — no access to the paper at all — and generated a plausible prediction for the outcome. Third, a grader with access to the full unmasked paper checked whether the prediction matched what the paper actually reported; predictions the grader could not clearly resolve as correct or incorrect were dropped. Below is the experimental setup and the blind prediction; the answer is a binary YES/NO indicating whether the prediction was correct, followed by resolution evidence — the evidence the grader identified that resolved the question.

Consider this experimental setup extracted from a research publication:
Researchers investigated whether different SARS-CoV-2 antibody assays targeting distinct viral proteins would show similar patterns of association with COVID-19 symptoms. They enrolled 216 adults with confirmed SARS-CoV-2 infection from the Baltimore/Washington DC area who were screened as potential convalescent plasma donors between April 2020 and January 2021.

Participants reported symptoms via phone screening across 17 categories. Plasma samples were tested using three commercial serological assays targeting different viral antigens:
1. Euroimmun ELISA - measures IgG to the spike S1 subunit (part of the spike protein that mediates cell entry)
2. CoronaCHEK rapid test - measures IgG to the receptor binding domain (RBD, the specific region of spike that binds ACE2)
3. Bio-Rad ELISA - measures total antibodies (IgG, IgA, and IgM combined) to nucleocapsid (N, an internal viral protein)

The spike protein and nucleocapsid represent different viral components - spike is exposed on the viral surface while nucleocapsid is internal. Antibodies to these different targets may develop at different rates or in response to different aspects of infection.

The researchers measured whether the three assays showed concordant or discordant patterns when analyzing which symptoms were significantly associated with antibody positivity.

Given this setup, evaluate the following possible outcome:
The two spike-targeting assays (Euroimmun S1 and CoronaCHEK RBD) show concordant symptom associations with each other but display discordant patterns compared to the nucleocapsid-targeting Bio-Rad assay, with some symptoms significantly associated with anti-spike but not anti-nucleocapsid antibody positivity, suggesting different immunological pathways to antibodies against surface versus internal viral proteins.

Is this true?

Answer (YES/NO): NO